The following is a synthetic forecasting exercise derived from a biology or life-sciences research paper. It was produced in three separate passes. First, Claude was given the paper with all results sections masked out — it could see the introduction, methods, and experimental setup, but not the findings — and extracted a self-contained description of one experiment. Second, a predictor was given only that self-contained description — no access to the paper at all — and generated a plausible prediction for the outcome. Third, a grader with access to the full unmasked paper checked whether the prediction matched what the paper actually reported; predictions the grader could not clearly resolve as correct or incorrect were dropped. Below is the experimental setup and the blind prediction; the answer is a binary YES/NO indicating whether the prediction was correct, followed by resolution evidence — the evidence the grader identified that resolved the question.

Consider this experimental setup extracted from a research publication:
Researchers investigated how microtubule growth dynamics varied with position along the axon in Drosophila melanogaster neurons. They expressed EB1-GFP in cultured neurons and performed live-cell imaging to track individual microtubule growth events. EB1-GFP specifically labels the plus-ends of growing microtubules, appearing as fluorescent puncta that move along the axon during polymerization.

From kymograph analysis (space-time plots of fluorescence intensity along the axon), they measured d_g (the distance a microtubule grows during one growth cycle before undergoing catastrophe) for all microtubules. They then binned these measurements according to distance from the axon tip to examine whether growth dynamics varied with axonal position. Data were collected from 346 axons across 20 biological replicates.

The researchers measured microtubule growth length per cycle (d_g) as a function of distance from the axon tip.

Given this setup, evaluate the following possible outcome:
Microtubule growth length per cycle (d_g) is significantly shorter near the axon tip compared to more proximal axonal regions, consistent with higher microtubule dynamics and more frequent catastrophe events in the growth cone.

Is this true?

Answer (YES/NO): NO